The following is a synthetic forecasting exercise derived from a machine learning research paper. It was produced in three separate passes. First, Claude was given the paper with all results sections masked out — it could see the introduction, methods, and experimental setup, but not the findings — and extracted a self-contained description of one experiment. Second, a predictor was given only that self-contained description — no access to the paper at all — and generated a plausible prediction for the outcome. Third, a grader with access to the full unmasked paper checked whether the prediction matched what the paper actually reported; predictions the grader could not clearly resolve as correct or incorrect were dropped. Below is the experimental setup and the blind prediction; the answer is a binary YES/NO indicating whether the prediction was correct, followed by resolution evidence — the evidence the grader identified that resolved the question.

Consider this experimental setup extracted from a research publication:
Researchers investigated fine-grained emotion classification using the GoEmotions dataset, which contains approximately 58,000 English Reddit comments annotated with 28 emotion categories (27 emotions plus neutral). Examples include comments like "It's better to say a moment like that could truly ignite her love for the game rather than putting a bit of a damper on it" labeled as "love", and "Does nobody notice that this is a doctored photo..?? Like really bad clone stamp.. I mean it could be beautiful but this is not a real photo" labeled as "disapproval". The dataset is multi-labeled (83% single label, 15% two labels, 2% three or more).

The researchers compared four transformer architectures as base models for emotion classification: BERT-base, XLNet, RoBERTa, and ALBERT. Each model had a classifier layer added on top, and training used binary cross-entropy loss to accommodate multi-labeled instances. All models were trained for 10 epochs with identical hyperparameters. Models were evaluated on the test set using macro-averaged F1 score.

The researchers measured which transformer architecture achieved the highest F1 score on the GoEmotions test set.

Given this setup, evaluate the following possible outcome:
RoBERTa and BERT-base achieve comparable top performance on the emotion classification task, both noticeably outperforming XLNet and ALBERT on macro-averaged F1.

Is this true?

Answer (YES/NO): NO